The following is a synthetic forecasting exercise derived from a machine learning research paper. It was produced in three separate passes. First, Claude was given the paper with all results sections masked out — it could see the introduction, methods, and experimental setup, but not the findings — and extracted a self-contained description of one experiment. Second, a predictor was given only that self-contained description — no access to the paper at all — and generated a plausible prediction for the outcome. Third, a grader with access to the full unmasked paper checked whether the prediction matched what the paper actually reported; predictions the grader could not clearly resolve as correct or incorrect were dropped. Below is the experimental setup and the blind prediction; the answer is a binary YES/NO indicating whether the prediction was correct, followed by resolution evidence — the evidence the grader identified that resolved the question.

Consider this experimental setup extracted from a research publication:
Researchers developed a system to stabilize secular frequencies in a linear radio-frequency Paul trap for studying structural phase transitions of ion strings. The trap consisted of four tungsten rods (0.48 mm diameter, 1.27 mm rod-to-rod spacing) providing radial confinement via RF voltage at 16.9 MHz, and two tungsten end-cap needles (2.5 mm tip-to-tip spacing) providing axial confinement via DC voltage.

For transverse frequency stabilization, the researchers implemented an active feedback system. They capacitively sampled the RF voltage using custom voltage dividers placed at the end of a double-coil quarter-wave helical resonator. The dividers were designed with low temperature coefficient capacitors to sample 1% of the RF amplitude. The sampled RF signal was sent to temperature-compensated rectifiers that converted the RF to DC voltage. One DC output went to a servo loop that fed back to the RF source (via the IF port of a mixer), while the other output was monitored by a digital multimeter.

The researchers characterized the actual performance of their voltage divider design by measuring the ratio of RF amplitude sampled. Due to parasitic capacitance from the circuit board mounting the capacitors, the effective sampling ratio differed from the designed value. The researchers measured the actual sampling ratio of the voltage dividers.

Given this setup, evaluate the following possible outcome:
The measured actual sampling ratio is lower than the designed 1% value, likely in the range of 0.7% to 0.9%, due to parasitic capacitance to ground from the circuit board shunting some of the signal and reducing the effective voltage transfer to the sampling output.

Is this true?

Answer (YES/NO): NO